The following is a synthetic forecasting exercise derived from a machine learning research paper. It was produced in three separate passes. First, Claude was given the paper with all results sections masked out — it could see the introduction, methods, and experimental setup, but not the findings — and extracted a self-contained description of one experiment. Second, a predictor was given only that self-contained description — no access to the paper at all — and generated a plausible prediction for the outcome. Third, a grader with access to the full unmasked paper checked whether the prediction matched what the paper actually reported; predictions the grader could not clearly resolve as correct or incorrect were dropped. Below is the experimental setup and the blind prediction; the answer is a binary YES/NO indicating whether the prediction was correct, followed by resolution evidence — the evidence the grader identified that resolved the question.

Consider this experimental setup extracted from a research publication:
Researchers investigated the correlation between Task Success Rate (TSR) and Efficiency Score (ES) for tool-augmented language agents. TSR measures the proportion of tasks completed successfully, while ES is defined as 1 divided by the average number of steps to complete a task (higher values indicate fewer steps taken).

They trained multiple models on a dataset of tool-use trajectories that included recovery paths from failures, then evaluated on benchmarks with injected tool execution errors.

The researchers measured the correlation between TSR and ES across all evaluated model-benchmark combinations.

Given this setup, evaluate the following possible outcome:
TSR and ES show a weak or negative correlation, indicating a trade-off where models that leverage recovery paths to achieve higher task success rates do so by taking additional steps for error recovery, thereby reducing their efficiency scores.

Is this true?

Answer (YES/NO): NO